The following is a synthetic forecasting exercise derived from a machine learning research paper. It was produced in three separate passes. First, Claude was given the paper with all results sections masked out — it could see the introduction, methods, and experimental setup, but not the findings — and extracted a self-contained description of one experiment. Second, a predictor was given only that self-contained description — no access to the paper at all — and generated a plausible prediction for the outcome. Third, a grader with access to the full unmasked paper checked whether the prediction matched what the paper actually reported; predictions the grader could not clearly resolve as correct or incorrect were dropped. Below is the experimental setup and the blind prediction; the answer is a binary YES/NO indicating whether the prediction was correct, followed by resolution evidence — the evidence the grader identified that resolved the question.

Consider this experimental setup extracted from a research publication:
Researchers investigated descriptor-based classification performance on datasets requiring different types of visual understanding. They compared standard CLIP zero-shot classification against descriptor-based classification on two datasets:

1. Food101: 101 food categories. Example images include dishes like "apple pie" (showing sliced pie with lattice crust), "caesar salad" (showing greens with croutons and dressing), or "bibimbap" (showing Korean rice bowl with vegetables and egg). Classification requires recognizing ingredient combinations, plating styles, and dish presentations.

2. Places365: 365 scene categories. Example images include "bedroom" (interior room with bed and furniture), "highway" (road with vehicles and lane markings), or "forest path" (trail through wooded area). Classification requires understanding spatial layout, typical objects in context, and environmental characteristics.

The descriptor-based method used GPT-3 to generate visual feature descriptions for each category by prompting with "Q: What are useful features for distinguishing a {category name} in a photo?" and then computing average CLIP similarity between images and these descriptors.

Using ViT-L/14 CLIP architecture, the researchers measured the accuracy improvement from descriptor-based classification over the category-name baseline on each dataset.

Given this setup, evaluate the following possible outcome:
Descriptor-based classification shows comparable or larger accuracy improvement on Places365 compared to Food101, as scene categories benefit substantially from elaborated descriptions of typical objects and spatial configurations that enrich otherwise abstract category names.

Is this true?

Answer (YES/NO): YES